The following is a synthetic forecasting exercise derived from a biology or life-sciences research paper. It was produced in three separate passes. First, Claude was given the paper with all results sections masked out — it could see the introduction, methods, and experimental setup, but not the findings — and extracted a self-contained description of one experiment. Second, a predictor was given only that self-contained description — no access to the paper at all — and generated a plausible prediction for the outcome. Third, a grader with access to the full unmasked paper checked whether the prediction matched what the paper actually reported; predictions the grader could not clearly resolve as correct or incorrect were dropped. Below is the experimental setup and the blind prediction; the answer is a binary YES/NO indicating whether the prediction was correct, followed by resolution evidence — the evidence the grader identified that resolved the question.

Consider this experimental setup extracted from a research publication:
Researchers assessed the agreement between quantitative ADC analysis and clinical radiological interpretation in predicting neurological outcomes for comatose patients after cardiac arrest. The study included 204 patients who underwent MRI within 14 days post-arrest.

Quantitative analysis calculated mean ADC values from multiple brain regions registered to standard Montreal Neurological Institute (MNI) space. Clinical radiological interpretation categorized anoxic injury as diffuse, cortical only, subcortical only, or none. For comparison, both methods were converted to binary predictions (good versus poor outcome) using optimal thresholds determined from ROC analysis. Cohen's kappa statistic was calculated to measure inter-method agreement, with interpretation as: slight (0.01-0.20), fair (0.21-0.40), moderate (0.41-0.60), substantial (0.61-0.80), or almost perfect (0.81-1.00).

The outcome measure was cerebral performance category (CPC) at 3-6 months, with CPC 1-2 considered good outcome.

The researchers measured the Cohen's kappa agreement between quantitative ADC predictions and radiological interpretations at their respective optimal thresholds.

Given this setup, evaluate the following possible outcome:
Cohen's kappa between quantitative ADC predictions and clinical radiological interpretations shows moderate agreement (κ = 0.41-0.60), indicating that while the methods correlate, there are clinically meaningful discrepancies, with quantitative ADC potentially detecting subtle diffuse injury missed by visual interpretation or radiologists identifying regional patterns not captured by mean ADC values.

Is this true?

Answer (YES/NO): NO